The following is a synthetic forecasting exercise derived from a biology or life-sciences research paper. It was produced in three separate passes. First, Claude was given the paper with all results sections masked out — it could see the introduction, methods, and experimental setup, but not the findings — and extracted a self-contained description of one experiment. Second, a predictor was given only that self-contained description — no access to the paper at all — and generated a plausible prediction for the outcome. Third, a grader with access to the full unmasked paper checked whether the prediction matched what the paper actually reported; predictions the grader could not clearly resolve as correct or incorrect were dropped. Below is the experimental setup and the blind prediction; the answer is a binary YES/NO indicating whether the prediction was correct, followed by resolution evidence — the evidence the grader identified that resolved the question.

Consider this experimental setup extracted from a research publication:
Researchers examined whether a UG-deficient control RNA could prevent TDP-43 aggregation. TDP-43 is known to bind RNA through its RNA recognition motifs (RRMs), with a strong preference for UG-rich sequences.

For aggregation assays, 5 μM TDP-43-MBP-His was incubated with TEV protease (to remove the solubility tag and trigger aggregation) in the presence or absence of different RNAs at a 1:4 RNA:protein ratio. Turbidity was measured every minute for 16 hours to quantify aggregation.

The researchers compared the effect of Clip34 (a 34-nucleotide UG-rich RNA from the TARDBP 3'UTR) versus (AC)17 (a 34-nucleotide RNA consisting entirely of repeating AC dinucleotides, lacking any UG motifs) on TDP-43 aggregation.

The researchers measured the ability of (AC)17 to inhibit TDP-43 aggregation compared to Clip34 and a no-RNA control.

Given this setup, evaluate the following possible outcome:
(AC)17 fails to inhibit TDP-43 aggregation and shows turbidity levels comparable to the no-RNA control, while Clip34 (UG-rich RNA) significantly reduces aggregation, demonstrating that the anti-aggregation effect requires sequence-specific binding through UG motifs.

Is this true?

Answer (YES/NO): YES